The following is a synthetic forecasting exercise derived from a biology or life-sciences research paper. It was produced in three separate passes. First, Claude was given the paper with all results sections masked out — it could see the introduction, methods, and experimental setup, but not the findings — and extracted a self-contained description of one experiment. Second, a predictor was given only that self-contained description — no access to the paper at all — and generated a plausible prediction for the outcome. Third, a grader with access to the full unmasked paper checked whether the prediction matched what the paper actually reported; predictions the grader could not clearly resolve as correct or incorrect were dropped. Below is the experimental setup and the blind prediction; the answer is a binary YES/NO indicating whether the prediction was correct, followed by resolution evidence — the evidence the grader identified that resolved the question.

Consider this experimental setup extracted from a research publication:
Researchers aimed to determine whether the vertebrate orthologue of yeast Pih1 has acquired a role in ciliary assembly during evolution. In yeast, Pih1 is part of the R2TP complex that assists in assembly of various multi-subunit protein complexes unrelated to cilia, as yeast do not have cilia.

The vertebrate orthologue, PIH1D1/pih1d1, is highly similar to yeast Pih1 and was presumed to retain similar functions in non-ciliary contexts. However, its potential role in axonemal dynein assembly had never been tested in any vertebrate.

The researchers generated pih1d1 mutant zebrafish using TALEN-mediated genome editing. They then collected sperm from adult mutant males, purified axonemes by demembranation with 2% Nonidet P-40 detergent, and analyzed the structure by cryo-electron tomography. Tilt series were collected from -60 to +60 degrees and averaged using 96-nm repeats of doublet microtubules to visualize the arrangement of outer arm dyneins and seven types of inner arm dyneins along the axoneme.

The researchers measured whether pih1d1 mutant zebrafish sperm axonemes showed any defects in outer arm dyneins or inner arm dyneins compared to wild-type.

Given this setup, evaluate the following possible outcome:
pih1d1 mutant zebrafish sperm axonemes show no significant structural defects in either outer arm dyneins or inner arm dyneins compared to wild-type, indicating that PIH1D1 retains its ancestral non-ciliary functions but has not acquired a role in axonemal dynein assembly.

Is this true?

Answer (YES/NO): NO